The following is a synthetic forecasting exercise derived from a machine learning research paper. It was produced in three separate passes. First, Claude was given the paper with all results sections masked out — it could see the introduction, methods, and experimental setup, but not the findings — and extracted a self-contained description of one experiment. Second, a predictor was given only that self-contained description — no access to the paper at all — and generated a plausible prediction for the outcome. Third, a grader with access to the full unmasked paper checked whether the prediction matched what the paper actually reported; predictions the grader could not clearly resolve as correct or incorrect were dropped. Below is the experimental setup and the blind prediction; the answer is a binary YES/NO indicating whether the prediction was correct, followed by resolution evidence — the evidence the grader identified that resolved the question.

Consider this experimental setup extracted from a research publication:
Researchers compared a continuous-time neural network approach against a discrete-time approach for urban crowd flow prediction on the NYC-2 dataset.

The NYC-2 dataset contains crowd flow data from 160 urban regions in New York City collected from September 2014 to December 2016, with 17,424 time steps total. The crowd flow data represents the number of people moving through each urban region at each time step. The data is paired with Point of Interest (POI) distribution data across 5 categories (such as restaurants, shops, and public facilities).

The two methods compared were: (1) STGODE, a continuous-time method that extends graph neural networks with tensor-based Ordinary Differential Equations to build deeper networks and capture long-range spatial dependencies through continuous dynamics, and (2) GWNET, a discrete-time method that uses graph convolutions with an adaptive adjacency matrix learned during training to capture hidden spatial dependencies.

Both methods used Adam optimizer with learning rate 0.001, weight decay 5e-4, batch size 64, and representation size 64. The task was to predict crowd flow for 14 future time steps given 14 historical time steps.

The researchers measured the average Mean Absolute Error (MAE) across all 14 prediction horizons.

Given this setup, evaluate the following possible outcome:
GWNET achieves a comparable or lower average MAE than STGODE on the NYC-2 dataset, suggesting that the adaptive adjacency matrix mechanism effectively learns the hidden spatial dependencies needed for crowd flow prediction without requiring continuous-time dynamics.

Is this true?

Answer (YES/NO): YES